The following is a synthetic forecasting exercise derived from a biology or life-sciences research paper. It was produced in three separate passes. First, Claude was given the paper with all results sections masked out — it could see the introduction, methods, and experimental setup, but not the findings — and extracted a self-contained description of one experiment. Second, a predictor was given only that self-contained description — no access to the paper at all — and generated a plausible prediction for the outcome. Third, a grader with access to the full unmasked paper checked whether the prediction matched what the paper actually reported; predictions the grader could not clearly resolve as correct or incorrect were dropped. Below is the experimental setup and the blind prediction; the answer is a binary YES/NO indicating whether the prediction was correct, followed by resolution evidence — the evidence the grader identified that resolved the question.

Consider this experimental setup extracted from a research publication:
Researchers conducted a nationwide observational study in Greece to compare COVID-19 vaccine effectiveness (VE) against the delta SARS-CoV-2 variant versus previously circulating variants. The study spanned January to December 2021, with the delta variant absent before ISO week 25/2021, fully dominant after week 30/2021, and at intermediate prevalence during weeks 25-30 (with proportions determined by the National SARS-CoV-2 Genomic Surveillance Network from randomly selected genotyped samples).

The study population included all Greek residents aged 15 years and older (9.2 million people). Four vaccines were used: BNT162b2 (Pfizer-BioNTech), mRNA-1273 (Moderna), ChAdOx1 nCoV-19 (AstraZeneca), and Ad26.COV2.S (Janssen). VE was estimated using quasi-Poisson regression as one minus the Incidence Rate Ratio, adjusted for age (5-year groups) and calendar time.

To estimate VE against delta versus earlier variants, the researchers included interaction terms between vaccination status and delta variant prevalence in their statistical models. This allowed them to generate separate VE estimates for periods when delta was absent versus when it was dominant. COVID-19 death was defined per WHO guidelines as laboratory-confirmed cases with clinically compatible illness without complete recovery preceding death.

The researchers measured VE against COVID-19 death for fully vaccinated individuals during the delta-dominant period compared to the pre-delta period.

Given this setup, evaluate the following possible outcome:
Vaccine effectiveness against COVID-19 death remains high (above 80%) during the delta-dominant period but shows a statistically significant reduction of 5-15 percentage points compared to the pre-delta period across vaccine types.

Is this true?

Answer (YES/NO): NO